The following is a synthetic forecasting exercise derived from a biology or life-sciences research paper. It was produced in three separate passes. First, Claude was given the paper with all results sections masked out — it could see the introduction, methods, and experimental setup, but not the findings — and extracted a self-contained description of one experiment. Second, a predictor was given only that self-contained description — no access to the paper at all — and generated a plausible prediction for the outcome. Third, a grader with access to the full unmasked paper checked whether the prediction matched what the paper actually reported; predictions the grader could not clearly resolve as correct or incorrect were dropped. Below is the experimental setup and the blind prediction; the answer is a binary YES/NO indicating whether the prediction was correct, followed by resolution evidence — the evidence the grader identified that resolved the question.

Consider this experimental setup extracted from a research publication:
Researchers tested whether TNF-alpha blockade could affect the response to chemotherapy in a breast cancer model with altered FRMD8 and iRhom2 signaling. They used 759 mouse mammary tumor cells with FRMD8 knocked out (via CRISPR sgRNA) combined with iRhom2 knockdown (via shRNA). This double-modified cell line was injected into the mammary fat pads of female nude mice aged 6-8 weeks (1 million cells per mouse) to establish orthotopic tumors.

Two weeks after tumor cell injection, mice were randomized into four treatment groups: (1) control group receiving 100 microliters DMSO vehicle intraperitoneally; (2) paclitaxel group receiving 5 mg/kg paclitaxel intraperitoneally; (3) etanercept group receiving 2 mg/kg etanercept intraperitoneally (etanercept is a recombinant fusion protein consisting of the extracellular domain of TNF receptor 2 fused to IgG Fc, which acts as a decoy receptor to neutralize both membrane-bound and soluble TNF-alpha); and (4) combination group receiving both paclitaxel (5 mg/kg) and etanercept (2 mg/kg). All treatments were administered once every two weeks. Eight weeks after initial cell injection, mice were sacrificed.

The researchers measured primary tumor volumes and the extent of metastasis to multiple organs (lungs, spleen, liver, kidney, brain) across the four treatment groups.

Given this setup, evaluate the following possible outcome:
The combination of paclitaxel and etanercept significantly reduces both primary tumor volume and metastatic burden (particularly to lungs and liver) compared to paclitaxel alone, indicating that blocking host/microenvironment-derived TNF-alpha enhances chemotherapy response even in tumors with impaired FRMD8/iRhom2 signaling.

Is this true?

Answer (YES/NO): YES